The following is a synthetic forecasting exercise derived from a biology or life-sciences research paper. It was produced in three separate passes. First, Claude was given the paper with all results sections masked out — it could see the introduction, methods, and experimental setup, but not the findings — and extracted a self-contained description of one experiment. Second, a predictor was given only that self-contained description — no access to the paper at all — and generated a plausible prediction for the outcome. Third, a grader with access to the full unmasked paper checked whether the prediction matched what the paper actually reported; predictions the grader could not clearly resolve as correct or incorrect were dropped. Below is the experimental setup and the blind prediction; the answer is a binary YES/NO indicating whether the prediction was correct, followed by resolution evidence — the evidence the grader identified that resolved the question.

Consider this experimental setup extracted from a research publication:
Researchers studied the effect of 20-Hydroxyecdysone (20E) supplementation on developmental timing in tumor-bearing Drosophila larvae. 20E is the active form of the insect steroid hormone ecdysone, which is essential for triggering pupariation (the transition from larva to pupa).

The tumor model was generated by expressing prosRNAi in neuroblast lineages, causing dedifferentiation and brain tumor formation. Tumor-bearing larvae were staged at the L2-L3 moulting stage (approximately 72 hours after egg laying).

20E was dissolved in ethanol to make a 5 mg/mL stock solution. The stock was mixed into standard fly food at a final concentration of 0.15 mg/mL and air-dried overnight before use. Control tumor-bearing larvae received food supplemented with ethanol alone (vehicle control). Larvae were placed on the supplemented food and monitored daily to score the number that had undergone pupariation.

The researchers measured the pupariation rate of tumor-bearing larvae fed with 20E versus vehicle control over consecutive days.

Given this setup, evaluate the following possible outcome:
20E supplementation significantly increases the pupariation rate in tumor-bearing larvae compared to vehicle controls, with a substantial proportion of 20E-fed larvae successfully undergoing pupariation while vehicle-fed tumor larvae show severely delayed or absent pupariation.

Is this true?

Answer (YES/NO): YES